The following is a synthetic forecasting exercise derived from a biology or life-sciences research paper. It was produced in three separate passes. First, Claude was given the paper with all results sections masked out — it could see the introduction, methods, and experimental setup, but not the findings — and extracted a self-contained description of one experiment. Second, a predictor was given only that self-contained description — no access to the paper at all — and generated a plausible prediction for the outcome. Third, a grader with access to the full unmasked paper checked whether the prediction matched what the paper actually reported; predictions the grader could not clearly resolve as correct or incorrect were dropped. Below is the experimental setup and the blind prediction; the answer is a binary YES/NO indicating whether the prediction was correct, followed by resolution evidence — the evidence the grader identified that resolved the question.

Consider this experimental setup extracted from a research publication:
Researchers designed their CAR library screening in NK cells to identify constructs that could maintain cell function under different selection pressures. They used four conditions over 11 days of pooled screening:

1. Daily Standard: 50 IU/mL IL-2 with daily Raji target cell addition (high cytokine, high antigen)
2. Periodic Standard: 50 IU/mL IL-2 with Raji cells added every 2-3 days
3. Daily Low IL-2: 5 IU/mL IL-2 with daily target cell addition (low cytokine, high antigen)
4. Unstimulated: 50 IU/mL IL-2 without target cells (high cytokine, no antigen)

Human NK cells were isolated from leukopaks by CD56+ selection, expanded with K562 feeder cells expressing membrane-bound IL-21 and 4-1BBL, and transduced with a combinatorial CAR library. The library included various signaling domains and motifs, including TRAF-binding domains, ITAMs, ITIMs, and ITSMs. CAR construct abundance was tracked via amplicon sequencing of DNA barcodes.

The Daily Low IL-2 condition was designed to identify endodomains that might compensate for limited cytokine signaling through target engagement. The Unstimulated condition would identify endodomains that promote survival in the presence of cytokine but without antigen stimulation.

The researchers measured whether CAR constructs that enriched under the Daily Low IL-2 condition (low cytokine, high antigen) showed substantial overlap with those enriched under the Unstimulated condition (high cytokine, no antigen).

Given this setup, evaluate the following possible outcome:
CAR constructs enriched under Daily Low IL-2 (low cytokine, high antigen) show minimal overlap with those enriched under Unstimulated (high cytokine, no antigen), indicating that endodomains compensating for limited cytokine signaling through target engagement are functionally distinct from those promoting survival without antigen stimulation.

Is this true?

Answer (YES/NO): YES